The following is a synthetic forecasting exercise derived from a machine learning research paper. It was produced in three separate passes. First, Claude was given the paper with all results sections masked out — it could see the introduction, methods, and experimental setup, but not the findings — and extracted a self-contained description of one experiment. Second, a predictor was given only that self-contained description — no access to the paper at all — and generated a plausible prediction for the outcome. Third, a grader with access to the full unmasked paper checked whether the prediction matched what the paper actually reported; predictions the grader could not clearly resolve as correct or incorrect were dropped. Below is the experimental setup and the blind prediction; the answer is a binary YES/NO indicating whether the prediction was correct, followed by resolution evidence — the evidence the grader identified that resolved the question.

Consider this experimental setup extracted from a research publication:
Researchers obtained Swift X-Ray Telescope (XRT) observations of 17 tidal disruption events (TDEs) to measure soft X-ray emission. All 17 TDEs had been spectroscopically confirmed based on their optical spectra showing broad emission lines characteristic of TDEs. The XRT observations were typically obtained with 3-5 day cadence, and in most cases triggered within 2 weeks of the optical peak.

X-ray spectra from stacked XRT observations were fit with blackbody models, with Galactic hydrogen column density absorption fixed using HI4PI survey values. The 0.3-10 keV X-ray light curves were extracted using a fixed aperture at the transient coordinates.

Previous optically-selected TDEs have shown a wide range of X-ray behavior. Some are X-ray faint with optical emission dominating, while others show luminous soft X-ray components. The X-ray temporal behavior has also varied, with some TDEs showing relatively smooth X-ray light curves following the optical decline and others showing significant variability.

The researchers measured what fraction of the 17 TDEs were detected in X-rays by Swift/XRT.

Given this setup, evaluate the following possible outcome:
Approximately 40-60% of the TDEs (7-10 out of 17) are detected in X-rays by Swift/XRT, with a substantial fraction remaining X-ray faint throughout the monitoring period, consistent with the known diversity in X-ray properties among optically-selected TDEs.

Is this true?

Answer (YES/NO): NO